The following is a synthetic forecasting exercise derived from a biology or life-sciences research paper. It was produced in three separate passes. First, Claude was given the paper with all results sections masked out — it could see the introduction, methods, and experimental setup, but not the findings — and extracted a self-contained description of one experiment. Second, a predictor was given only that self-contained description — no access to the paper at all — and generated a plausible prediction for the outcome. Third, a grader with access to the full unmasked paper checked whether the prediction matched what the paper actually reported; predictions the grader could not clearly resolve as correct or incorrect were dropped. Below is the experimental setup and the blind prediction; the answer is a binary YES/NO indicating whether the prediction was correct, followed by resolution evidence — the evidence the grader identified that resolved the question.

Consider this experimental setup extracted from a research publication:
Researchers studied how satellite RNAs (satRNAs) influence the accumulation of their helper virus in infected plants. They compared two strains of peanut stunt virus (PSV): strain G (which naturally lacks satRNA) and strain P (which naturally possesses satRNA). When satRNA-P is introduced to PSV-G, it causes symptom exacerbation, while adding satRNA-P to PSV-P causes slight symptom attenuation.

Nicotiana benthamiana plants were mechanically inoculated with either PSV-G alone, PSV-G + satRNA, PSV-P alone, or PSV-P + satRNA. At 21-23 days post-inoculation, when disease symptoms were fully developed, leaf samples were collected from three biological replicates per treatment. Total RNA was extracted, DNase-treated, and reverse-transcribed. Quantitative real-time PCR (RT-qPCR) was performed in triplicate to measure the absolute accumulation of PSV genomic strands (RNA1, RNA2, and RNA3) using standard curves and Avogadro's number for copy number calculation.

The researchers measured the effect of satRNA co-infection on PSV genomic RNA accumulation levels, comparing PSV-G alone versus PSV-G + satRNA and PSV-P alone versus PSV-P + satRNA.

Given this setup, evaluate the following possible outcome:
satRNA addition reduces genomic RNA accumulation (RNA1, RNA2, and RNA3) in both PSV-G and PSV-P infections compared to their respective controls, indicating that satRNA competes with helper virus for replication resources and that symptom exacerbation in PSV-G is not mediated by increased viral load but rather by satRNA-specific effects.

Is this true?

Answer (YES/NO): NO